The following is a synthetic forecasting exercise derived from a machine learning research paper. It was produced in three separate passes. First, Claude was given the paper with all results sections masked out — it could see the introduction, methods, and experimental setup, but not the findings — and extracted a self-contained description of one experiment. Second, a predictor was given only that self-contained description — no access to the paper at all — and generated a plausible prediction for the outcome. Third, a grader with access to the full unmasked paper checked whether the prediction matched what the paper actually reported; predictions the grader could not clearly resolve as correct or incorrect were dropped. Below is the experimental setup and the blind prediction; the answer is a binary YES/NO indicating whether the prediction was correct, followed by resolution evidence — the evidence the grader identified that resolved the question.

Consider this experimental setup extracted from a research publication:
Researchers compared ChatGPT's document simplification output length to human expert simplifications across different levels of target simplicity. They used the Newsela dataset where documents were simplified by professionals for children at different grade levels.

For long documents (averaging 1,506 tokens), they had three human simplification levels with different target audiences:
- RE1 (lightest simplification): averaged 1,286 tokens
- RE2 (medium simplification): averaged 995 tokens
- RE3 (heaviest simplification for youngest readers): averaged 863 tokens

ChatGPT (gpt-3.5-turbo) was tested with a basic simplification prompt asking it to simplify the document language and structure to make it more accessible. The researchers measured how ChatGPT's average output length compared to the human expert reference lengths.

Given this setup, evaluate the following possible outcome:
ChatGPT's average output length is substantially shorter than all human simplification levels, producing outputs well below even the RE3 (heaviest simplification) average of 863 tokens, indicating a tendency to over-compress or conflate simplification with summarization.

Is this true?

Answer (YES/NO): YES